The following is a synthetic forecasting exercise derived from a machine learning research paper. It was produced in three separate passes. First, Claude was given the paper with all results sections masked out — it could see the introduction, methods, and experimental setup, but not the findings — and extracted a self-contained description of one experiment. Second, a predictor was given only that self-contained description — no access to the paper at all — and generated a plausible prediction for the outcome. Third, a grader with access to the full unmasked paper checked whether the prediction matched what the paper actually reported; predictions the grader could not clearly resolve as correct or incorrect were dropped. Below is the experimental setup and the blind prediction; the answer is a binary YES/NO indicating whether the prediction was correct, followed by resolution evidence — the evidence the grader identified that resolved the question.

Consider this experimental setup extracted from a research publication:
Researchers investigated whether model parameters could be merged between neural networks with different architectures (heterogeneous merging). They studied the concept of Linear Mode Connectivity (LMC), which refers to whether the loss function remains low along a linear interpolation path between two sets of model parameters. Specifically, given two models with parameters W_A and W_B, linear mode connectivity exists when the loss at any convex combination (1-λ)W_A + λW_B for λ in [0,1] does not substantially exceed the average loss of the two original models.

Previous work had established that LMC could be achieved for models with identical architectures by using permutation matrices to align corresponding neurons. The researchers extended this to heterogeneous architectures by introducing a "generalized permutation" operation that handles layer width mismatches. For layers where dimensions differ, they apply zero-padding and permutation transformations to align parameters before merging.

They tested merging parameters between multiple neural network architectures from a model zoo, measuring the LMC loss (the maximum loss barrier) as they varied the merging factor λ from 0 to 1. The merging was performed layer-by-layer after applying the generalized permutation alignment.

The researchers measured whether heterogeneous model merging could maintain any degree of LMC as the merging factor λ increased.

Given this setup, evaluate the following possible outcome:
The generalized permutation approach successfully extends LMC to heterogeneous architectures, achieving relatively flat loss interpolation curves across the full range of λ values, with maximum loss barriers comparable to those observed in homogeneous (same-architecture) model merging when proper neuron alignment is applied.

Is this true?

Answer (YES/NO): NO